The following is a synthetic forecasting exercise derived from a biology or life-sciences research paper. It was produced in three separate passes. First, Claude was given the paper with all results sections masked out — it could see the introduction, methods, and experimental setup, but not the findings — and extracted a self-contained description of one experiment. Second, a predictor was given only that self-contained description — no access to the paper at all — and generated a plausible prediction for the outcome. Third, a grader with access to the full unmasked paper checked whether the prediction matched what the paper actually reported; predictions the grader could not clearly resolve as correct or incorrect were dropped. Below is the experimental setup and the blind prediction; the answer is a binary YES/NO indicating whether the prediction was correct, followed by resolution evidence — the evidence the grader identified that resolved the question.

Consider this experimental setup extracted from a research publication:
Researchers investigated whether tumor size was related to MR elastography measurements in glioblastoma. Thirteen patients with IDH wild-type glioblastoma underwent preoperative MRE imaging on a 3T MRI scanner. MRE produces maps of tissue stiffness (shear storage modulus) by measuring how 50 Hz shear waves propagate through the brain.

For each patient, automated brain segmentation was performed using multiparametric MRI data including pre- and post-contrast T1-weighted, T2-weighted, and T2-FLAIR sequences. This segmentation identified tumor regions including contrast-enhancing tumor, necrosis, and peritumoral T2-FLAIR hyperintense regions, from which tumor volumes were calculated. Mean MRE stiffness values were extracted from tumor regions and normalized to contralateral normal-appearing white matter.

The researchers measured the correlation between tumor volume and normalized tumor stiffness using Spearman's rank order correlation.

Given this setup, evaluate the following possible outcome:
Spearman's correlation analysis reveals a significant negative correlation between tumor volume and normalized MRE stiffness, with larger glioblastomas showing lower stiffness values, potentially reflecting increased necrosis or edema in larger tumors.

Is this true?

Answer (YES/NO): NO